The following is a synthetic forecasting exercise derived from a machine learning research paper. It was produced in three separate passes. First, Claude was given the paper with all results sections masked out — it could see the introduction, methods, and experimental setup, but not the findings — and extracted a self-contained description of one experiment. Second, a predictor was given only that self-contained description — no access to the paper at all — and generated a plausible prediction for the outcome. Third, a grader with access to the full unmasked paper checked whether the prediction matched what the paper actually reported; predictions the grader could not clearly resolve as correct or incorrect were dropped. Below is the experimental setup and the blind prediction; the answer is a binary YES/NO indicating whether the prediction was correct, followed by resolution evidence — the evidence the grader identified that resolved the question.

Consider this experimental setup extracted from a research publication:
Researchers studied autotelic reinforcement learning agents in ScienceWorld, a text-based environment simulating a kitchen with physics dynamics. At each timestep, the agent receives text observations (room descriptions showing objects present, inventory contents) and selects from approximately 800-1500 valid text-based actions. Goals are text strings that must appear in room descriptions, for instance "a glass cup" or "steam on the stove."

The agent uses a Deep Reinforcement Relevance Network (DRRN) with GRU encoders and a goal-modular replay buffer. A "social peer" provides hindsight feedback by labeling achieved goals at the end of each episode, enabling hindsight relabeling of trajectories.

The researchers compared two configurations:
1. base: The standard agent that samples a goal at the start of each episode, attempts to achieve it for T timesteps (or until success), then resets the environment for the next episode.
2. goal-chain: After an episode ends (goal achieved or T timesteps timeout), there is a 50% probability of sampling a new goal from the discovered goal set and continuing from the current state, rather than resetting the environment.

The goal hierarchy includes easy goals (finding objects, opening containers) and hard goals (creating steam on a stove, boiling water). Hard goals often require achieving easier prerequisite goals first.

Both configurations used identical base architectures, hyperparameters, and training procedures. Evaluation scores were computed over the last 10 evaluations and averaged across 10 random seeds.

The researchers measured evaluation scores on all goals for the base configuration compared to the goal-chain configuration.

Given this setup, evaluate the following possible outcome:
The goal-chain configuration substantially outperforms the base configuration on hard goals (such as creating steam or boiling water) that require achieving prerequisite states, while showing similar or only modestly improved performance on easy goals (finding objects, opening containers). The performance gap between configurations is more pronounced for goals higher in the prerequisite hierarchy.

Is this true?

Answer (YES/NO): NO